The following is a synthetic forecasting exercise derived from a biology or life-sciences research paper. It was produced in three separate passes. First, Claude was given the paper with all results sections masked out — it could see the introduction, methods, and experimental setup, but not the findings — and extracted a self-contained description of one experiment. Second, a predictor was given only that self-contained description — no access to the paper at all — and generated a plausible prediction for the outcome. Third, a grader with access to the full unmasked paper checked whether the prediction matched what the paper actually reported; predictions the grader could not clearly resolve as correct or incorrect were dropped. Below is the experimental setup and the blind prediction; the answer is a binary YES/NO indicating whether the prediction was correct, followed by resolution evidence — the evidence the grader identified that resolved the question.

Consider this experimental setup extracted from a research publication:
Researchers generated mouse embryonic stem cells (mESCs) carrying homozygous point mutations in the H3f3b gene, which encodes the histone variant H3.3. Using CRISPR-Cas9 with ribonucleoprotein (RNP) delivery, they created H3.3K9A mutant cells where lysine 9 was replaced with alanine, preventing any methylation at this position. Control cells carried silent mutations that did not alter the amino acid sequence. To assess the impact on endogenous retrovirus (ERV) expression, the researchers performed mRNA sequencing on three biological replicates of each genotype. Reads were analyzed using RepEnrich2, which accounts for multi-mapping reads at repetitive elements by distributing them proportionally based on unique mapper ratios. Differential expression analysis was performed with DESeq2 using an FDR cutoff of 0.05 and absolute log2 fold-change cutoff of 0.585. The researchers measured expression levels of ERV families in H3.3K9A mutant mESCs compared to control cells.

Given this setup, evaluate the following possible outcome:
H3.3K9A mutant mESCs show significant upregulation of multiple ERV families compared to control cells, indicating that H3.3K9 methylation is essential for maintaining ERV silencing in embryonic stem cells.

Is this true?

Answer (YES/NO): YES